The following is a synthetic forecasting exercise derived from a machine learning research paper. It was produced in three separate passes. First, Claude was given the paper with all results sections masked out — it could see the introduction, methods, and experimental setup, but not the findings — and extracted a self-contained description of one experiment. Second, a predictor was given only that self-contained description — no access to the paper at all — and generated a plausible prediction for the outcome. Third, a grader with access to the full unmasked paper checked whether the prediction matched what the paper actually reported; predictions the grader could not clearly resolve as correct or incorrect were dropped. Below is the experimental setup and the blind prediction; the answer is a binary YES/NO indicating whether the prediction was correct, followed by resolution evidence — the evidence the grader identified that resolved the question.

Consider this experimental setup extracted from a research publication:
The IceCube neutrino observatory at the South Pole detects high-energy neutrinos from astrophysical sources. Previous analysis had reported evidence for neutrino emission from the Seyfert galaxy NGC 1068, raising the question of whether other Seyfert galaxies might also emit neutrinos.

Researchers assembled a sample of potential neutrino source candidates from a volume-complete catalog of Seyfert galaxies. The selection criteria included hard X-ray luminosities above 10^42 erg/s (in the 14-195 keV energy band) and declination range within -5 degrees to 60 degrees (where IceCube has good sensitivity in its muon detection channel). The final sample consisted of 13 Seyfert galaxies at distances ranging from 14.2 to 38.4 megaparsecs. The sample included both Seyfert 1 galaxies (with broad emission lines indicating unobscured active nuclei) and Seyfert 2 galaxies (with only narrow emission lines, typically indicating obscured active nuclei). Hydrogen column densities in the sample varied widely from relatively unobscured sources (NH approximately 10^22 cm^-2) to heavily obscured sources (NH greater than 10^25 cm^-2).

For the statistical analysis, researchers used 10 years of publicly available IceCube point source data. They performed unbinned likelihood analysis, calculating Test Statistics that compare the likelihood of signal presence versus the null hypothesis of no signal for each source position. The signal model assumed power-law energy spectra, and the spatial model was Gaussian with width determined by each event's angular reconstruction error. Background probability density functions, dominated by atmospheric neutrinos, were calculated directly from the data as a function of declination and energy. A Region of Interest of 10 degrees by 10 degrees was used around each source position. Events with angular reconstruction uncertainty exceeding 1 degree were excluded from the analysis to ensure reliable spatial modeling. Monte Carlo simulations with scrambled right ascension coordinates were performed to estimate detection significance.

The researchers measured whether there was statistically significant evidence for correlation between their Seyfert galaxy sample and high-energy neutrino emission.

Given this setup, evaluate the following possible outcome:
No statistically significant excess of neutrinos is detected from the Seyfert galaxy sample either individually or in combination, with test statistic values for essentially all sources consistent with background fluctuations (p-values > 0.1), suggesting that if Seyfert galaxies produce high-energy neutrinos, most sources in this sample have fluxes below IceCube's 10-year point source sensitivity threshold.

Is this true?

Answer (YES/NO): NO